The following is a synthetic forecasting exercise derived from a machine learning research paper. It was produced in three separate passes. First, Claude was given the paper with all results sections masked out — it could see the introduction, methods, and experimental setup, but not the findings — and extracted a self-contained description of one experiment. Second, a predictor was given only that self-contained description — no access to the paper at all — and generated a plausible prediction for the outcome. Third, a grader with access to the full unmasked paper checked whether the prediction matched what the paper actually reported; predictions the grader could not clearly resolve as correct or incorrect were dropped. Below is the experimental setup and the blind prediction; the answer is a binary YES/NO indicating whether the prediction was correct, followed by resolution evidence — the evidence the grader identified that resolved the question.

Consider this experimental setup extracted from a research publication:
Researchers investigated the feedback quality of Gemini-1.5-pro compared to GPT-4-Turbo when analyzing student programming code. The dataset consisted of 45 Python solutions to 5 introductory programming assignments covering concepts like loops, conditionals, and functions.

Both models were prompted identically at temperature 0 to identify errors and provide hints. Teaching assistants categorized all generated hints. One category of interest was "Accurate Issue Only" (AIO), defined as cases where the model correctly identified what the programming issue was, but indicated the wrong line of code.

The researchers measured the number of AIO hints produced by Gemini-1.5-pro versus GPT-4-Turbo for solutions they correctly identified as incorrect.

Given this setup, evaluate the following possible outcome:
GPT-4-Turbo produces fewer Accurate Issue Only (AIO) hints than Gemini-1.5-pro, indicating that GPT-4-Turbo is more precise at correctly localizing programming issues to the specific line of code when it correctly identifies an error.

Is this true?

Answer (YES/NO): YES